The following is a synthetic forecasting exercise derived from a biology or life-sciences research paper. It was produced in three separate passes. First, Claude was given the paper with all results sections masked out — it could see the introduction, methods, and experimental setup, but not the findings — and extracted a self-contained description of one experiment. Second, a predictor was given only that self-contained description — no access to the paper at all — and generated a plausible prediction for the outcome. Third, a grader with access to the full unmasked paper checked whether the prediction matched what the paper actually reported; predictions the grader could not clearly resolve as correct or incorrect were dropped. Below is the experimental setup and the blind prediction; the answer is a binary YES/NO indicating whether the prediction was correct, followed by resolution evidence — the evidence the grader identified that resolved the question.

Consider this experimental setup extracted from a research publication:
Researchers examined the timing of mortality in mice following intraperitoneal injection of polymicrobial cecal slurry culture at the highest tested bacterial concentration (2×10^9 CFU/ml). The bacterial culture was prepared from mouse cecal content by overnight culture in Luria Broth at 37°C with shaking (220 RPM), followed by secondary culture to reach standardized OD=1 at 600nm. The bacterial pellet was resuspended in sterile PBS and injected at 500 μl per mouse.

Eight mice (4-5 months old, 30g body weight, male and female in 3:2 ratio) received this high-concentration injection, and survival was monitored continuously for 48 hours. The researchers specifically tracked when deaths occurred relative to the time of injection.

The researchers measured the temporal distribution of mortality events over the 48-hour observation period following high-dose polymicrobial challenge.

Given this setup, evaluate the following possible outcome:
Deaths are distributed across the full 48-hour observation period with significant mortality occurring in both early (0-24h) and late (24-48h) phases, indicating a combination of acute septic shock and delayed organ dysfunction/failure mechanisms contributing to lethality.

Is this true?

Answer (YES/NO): NO